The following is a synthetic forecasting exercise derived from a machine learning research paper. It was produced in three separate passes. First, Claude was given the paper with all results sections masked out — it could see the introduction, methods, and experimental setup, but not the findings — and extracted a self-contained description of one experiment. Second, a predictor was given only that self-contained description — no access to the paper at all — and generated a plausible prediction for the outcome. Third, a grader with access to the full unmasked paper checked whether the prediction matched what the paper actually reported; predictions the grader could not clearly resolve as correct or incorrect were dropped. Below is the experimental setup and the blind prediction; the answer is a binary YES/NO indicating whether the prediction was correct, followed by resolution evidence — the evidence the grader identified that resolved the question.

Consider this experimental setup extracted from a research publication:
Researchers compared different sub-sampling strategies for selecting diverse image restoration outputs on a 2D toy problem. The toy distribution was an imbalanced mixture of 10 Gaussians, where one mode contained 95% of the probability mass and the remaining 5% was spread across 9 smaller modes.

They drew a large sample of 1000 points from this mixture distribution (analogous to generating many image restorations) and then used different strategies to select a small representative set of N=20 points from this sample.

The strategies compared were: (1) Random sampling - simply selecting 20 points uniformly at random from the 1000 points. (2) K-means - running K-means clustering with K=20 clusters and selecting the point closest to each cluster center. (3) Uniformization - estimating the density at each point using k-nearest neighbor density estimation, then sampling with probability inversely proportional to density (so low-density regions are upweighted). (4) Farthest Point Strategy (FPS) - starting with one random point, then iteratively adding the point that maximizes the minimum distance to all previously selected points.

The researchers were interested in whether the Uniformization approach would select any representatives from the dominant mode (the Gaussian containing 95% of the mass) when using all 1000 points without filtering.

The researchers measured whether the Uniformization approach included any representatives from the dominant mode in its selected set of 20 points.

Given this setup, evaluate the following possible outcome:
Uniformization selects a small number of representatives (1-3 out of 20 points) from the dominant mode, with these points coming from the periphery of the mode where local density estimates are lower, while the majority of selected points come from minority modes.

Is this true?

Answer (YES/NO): NO